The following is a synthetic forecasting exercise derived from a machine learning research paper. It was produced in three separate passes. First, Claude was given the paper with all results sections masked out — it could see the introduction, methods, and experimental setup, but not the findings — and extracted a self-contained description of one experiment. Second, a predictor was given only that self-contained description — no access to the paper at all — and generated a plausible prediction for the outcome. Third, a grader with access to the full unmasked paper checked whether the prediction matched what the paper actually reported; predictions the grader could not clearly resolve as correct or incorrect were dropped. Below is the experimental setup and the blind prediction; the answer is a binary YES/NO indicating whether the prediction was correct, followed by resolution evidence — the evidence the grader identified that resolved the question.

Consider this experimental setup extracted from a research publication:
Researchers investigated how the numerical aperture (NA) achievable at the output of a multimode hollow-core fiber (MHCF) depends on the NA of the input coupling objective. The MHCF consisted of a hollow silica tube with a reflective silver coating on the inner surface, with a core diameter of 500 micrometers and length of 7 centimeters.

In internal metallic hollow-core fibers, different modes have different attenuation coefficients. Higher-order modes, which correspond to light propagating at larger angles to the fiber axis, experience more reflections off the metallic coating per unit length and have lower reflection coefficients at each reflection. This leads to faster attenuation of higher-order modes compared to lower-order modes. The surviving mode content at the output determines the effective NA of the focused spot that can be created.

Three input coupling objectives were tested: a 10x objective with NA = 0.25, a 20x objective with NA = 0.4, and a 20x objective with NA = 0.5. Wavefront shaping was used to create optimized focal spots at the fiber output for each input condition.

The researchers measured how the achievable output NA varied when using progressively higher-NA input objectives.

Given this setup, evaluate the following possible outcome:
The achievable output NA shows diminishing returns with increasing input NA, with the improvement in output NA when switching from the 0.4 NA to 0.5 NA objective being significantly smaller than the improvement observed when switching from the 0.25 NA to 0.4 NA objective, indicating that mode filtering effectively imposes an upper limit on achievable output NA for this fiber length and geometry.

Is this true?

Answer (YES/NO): YES